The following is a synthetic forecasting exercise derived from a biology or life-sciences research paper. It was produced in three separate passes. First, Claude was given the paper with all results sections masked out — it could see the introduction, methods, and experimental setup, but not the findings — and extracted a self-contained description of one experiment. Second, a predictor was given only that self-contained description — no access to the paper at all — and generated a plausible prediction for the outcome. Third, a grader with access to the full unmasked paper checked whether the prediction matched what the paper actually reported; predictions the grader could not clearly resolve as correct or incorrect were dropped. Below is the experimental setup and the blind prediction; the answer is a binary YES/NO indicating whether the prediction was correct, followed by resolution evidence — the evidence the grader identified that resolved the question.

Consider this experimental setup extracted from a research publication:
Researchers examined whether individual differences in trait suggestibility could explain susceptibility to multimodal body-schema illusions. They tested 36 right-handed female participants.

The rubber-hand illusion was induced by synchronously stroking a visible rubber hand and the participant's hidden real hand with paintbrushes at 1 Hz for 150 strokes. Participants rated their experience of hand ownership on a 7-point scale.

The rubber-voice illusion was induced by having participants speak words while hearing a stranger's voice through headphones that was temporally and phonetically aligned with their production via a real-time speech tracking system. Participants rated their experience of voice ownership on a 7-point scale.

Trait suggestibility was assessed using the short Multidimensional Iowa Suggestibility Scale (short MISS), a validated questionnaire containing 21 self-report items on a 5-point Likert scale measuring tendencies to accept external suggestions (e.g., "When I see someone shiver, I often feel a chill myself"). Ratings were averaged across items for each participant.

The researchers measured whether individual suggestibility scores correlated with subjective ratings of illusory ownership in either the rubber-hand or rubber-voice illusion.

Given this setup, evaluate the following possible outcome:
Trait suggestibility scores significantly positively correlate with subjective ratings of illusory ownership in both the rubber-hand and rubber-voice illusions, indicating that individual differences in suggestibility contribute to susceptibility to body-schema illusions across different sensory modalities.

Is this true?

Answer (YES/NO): NO